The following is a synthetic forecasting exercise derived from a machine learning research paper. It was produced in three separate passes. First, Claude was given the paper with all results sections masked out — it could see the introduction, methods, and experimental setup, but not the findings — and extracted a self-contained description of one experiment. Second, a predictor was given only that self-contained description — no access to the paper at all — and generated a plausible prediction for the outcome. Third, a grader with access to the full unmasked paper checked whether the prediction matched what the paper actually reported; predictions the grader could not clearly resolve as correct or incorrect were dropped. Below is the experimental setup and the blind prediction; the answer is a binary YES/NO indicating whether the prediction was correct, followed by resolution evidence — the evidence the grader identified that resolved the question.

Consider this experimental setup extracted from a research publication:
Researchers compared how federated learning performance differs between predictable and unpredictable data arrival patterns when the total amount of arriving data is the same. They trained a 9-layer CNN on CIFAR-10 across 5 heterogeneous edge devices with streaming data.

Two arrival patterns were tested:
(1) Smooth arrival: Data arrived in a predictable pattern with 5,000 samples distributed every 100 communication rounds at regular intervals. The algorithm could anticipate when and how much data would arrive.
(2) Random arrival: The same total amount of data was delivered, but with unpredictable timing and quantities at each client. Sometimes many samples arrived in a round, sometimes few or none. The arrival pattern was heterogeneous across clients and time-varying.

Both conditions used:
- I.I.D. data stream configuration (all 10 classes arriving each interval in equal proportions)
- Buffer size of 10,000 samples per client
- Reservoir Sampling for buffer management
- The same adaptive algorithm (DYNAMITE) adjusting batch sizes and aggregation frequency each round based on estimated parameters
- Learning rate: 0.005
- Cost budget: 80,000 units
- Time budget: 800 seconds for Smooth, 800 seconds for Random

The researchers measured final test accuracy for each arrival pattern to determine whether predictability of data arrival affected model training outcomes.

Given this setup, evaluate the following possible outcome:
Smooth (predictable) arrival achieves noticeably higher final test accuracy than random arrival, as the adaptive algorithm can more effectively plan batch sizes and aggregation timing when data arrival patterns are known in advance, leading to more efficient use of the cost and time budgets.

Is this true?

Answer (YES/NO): YES